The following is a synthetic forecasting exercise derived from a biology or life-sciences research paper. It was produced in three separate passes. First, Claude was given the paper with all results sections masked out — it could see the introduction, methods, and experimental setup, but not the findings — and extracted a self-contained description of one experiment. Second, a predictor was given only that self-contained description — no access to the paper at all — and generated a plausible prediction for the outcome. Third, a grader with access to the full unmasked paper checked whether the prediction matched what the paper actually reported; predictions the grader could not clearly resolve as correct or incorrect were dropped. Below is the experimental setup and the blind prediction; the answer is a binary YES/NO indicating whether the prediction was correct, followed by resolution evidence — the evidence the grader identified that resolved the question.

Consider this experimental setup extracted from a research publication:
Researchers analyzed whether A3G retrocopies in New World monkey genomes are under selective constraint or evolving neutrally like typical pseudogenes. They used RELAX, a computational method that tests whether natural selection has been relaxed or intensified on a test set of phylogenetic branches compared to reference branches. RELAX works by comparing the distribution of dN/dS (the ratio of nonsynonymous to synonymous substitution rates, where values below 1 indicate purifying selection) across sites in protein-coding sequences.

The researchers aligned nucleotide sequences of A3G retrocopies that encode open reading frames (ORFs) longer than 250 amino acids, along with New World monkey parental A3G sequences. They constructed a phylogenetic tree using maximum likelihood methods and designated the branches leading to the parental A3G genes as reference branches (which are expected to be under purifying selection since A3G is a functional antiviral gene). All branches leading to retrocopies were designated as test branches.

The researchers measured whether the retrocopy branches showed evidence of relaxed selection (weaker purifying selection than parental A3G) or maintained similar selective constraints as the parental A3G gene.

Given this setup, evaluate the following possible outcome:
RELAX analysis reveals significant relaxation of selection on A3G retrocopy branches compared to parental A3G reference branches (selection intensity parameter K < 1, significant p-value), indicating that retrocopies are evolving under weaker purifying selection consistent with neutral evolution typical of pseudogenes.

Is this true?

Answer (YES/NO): NO